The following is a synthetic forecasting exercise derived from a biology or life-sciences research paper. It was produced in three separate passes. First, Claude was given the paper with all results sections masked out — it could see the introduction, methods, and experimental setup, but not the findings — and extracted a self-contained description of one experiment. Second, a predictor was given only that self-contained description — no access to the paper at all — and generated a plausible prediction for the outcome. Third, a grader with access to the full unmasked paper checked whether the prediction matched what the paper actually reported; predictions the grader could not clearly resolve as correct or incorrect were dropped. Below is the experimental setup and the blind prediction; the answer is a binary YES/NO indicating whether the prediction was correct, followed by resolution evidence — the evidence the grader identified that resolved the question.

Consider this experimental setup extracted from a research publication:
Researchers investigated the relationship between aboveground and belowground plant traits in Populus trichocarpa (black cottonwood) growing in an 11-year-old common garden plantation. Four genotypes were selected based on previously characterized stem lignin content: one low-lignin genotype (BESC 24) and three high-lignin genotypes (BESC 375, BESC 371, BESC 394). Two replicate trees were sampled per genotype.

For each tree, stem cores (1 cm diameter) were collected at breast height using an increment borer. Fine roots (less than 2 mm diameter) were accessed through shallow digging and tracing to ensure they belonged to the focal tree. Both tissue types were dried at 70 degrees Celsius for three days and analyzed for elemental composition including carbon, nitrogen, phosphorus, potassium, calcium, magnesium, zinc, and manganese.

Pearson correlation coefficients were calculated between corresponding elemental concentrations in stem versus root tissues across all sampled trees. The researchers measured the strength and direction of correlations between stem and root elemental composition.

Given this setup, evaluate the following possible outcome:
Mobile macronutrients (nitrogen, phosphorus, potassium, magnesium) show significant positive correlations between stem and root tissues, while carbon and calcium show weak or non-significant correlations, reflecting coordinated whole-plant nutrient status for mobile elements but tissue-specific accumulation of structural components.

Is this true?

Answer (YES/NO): NO